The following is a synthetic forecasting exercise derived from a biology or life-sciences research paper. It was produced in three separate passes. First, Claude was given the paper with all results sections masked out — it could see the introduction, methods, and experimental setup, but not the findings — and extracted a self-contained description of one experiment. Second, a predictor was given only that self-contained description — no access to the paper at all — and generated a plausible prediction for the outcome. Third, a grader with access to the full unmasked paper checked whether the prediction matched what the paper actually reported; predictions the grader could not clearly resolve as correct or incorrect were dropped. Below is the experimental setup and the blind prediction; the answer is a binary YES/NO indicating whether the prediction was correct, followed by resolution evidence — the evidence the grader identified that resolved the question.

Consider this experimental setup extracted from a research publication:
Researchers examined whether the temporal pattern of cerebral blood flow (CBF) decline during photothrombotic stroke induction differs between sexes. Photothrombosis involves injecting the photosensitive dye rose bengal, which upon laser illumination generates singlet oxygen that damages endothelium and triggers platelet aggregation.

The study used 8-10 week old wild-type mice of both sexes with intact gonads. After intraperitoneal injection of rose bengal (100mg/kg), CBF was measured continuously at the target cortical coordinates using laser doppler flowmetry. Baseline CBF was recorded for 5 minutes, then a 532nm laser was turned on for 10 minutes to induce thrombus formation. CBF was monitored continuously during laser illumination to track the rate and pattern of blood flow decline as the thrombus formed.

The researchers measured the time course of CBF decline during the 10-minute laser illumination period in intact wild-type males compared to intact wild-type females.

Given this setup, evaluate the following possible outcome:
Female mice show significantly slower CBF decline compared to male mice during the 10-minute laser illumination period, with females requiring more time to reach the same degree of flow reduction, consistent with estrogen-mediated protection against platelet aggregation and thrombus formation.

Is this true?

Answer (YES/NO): NO